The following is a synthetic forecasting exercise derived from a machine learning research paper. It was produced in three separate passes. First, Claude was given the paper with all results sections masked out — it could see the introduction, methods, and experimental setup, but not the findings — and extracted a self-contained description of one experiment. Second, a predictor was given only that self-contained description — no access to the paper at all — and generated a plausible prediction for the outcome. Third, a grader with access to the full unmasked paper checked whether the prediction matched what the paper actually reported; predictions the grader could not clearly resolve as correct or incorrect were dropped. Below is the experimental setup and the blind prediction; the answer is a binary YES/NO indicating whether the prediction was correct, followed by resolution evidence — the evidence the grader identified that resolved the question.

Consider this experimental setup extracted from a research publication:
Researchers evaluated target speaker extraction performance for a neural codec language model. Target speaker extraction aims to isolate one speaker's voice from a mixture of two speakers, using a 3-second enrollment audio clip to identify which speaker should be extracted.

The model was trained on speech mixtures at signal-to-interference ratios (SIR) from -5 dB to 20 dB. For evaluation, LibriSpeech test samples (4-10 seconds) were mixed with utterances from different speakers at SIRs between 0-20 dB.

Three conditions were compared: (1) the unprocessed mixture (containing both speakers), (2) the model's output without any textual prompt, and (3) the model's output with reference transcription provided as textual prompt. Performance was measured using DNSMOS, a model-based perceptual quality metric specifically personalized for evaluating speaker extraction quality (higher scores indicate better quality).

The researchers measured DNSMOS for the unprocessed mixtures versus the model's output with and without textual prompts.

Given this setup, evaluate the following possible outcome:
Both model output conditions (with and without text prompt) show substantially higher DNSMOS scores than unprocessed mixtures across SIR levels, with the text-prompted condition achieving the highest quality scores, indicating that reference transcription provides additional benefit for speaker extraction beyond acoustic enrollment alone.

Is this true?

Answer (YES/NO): NO